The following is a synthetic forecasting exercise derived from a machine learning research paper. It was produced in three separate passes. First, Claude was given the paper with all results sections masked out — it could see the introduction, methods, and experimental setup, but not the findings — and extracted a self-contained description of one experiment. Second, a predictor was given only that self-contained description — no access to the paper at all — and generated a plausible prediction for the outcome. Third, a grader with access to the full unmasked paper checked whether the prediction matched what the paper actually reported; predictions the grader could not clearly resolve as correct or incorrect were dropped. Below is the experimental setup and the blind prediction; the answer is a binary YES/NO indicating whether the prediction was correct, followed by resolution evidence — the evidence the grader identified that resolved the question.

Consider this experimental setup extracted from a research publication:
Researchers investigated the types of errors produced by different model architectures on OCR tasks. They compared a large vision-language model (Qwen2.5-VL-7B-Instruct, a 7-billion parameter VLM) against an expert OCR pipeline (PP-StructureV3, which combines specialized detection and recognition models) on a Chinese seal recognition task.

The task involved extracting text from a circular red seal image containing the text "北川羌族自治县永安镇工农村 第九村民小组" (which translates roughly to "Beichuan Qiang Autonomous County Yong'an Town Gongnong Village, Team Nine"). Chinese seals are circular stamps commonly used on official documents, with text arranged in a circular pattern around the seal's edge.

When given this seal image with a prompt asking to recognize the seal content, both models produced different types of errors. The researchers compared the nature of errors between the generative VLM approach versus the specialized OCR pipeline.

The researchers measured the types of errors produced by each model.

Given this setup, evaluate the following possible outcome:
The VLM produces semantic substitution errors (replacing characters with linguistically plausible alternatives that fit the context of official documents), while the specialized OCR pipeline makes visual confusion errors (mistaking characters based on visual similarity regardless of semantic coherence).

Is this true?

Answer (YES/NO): NO